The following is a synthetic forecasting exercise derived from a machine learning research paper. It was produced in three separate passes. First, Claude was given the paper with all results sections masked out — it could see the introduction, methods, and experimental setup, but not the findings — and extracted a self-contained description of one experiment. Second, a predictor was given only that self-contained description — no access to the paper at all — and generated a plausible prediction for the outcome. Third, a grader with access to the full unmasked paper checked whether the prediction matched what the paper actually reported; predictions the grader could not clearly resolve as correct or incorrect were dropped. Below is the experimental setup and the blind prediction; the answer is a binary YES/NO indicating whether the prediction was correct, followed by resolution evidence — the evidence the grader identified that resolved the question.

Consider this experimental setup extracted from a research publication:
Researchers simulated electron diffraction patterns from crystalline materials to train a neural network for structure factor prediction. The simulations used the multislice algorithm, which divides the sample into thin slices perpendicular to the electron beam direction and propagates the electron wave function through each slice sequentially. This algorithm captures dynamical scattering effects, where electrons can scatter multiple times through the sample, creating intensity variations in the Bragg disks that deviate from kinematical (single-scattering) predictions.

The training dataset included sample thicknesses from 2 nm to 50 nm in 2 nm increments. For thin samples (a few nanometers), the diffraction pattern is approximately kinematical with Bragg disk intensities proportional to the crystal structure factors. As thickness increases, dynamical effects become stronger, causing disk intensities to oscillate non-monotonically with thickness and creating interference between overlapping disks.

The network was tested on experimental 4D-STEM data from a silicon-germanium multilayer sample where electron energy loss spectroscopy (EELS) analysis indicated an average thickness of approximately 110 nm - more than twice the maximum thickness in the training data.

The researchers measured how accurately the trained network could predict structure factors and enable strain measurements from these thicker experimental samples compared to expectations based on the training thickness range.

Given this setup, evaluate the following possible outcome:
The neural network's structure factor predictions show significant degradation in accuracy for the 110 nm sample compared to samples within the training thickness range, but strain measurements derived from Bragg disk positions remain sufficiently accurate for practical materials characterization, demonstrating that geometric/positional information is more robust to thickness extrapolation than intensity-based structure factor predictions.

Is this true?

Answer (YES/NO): NO